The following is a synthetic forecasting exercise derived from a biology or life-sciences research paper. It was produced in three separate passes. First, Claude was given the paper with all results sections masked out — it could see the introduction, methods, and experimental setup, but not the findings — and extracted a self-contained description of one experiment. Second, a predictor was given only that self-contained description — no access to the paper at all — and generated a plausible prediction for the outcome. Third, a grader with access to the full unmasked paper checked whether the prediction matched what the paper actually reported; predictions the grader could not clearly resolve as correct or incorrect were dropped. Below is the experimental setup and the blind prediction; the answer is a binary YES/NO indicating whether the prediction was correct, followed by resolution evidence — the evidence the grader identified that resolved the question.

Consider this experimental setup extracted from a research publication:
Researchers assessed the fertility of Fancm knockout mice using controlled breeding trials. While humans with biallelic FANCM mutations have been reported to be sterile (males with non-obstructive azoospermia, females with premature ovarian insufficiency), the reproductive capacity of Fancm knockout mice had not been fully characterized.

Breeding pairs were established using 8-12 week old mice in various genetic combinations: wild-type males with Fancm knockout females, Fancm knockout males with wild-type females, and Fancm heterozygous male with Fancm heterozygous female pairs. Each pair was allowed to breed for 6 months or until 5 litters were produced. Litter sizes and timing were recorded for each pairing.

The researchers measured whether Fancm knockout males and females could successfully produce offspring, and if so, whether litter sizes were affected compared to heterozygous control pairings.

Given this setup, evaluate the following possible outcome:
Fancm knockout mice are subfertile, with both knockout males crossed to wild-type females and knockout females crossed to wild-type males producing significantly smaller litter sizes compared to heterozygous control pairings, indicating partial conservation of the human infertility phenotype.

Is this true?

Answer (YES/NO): NO